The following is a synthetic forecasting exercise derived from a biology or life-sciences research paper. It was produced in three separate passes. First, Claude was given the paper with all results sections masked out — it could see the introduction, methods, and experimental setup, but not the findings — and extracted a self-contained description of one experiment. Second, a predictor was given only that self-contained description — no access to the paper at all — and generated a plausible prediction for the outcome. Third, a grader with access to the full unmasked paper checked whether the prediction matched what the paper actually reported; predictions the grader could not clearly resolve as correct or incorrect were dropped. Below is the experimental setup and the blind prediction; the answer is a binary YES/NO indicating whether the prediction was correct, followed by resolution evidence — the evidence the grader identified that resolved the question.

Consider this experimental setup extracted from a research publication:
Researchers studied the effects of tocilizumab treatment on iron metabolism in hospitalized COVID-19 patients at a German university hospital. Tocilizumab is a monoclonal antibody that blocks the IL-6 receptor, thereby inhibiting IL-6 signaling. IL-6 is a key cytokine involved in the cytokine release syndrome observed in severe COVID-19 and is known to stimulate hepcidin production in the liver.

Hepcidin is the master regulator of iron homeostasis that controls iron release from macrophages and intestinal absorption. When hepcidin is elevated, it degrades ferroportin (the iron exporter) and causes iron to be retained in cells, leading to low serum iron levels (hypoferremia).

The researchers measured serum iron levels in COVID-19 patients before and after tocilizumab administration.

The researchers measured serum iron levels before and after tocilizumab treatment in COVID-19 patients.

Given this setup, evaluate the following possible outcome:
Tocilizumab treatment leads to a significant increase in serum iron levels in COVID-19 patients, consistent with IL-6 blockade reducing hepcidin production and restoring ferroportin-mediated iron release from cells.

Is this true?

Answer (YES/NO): YES